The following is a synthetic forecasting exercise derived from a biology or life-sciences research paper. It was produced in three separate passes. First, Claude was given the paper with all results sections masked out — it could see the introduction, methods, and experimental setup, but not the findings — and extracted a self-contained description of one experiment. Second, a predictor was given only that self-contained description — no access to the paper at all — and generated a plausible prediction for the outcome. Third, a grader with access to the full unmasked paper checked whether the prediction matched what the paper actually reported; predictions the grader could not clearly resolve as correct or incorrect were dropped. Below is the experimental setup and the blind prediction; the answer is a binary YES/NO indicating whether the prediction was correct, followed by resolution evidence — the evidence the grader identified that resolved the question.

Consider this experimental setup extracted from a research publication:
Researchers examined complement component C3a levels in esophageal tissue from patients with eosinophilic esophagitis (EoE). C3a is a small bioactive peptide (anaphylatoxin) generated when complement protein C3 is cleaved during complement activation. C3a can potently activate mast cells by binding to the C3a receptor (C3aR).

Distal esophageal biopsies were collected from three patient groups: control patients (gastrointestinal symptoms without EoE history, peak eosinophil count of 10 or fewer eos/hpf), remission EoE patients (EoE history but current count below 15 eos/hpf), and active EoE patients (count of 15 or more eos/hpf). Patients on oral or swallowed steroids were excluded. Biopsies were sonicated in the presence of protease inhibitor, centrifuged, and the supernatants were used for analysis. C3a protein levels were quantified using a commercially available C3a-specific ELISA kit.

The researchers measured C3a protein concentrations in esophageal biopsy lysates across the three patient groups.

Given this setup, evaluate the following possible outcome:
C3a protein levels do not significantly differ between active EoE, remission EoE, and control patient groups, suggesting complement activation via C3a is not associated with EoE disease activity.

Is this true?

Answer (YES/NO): NO